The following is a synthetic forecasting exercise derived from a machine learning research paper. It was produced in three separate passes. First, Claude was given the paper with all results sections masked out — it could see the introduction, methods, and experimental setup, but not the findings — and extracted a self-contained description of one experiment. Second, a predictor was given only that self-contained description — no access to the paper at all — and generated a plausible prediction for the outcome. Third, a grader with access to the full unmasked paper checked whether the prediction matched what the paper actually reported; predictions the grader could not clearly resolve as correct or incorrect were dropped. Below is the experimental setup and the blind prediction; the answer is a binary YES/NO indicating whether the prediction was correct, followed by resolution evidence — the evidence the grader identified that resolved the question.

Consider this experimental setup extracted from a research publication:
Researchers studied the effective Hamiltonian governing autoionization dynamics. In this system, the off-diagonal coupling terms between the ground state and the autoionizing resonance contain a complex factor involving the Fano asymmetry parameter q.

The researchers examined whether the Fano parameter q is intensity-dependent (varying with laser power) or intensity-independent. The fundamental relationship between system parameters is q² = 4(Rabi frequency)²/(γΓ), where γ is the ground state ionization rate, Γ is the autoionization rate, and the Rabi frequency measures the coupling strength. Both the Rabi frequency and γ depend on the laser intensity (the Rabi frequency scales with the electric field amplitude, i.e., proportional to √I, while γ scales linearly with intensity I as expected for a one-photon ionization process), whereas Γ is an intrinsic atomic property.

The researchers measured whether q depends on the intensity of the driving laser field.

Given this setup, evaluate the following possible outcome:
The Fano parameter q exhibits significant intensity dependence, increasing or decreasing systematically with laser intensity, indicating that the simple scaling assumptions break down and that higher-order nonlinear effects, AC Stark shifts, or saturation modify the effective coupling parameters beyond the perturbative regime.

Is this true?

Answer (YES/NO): NO